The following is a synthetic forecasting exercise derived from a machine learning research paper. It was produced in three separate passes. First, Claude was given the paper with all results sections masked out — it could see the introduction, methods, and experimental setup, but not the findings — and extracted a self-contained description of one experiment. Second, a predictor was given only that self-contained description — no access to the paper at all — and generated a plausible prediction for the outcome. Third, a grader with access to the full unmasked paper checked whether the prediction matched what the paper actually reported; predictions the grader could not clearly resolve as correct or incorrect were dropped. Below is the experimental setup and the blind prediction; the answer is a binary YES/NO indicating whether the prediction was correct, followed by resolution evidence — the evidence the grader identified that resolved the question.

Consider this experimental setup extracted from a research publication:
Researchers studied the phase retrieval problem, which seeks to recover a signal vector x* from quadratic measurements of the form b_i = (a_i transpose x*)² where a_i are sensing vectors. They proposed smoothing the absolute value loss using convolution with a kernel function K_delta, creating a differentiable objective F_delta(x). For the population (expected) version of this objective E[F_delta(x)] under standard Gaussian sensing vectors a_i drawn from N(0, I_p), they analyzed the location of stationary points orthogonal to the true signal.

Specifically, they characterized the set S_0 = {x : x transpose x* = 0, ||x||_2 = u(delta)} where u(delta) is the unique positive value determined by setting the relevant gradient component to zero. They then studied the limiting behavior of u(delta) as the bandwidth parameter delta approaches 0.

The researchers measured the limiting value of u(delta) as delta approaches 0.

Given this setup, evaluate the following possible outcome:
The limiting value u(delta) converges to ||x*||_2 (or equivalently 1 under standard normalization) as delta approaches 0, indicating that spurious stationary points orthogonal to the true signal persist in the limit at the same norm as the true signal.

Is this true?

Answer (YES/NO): NO